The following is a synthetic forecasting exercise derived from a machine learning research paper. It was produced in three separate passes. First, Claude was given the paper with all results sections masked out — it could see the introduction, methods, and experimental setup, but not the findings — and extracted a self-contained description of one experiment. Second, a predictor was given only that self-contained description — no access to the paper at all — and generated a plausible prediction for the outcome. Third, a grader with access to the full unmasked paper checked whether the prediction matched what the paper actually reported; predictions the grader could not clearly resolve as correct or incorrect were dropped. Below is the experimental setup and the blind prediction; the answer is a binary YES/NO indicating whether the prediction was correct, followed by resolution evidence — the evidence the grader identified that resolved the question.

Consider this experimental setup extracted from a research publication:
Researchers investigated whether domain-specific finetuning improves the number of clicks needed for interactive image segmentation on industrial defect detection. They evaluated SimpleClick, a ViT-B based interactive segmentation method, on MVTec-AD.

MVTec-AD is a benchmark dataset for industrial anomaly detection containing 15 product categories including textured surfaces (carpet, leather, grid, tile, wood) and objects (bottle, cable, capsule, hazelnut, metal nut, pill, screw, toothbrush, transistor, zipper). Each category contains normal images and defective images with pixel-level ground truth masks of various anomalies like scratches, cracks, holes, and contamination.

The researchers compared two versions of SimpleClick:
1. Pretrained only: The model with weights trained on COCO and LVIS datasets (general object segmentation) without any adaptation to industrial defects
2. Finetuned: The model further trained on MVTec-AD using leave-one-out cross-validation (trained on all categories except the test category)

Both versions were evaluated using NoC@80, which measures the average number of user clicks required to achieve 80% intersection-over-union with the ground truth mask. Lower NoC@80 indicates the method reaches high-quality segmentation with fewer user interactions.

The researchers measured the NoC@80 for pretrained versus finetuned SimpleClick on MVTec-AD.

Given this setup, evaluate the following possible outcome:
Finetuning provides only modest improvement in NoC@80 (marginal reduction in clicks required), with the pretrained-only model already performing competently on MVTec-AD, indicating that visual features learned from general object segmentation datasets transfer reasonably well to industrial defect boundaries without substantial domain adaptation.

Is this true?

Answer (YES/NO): NO